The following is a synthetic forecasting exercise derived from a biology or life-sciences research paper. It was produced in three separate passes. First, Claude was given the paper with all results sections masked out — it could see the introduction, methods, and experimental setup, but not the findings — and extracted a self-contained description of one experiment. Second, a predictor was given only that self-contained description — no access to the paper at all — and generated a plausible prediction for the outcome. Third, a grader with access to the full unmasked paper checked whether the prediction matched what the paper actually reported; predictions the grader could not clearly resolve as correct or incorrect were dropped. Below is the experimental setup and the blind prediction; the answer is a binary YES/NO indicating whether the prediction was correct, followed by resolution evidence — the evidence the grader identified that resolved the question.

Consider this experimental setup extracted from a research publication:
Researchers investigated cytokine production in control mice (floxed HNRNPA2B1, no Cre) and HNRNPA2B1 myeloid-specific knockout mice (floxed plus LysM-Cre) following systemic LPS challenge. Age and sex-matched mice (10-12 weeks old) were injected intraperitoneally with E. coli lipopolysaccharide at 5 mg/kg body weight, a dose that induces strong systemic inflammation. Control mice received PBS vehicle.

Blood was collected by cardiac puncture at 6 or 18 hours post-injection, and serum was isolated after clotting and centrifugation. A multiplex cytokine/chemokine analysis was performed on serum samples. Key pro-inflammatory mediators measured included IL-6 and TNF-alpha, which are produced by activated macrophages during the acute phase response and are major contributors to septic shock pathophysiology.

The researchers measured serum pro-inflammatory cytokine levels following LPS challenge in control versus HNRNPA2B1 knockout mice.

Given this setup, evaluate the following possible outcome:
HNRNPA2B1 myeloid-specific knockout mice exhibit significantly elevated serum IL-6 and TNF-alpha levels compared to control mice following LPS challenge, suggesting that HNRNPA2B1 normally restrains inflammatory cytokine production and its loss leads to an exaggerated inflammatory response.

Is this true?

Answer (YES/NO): NO